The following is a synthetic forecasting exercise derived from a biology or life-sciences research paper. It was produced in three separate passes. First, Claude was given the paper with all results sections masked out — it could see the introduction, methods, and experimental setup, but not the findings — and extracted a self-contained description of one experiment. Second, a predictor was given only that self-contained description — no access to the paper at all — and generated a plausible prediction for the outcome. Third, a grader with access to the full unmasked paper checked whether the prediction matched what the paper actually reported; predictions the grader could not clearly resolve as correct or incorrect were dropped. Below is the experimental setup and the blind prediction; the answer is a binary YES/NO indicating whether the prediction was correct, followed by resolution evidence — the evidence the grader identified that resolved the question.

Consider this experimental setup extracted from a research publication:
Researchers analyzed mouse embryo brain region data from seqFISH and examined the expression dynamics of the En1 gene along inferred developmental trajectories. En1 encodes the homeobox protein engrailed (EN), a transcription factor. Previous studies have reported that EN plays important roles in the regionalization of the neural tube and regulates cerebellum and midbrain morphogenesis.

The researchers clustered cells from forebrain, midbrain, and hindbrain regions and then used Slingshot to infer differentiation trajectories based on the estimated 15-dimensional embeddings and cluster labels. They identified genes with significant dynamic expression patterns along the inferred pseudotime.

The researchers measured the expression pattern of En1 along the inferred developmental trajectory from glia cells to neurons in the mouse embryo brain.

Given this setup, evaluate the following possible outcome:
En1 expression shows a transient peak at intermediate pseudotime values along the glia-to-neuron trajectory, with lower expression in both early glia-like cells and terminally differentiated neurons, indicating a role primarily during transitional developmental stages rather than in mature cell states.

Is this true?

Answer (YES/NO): NO